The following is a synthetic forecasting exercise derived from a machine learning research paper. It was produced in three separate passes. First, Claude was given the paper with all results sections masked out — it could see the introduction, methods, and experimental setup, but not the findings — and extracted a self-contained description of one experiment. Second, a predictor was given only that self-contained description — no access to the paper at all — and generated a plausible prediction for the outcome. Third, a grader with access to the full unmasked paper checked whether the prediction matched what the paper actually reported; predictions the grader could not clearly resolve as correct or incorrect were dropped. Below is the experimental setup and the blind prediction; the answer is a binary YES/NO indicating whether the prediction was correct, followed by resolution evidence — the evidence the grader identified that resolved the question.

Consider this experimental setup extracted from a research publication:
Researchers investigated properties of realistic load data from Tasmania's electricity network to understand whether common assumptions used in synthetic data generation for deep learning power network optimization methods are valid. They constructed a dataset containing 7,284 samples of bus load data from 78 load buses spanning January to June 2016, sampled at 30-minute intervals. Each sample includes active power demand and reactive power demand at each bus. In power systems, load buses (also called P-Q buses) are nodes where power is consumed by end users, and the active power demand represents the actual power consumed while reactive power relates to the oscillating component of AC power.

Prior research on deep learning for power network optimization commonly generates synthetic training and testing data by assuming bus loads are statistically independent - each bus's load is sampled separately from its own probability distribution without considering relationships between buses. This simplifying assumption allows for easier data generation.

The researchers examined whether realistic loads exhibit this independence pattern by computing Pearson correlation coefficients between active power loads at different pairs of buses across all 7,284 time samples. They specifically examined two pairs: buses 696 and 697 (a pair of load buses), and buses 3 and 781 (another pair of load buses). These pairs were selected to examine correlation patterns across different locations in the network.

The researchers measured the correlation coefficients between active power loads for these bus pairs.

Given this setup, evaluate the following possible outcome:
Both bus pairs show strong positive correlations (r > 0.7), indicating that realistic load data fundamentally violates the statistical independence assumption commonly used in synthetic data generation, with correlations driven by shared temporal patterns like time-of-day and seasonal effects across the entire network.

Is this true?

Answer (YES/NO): NO